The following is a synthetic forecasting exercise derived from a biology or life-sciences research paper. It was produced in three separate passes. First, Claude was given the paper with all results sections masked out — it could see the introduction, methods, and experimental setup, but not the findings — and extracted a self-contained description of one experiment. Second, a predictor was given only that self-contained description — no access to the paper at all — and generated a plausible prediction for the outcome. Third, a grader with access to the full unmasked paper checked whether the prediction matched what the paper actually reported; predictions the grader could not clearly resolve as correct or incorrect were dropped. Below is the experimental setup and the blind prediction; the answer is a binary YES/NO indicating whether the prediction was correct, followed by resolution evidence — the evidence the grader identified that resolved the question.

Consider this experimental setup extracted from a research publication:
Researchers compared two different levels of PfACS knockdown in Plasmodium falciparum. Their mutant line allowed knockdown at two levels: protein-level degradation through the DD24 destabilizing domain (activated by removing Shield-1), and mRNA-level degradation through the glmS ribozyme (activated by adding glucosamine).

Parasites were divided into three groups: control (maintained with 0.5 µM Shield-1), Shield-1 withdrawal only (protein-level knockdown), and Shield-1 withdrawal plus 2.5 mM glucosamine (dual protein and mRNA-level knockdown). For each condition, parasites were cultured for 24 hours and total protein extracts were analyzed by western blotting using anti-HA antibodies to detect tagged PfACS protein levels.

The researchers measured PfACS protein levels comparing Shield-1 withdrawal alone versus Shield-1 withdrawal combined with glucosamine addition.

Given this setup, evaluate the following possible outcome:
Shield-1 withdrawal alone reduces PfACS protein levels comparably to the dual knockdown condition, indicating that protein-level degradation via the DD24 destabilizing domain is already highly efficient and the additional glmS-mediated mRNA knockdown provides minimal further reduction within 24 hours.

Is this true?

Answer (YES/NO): NO